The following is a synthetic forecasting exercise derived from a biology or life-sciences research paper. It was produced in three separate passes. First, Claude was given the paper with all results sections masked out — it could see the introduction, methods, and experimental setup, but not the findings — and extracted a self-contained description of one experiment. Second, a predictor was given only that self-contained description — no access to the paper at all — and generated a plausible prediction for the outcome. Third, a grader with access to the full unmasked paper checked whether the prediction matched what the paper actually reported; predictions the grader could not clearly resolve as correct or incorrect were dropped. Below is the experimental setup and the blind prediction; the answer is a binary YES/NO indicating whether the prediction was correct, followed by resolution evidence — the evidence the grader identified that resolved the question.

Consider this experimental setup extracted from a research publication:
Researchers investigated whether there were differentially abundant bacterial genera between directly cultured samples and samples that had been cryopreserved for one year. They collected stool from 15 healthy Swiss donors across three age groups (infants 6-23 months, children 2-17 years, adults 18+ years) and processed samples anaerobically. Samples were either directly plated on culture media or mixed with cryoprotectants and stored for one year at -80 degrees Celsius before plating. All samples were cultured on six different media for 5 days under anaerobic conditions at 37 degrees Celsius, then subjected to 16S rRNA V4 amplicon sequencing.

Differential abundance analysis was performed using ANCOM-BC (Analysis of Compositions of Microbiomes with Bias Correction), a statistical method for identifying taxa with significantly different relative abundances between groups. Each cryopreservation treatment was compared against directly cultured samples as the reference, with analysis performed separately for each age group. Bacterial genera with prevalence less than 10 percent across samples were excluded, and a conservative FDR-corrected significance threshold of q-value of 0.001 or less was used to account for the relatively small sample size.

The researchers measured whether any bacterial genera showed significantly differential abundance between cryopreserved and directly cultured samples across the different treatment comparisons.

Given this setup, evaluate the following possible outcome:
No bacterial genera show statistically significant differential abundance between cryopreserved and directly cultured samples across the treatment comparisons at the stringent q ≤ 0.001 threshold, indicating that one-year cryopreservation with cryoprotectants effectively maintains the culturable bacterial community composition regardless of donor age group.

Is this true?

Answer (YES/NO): NO